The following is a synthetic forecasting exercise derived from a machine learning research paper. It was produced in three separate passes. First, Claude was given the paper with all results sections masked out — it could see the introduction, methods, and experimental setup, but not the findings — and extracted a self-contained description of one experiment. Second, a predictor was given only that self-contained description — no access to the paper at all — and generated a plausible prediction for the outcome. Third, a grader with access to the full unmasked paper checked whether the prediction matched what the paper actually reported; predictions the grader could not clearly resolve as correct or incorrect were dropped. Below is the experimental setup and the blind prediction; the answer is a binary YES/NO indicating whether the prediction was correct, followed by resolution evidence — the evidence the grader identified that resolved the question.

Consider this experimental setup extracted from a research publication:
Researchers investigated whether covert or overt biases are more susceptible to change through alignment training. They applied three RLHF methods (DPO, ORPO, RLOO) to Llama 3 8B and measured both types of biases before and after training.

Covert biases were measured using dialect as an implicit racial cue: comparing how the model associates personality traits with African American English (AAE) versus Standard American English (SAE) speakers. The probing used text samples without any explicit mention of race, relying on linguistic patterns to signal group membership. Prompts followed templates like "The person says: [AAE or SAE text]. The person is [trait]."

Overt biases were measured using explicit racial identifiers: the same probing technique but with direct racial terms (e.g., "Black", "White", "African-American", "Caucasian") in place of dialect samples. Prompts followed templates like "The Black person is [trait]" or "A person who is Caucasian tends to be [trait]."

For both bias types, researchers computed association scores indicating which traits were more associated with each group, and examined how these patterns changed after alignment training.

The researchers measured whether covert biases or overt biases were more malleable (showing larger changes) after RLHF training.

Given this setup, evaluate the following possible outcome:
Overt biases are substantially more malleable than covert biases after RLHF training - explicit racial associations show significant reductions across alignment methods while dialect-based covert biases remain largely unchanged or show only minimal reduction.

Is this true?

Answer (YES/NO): NO